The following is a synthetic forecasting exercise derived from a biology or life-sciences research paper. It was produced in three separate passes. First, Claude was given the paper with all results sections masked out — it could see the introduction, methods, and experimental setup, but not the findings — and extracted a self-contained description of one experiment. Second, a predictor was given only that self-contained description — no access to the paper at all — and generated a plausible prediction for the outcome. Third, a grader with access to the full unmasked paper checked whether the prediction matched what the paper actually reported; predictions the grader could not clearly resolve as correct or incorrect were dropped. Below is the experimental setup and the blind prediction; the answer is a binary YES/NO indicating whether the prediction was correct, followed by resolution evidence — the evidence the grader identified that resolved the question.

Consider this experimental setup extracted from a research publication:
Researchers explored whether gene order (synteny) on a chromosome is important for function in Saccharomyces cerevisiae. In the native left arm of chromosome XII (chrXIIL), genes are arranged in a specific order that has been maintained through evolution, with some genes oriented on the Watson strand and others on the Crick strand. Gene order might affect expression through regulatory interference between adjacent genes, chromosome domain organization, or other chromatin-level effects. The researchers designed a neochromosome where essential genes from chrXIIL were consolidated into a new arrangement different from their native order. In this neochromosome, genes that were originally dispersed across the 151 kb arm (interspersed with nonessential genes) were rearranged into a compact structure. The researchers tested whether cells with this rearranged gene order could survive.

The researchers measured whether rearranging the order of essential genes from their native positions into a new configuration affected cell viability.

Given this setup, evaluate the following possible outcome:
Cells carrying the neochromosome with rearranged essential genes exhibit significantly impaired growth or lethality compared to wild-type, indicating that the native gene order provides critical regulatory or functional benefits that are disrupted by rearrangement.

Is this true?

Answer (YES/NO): NO